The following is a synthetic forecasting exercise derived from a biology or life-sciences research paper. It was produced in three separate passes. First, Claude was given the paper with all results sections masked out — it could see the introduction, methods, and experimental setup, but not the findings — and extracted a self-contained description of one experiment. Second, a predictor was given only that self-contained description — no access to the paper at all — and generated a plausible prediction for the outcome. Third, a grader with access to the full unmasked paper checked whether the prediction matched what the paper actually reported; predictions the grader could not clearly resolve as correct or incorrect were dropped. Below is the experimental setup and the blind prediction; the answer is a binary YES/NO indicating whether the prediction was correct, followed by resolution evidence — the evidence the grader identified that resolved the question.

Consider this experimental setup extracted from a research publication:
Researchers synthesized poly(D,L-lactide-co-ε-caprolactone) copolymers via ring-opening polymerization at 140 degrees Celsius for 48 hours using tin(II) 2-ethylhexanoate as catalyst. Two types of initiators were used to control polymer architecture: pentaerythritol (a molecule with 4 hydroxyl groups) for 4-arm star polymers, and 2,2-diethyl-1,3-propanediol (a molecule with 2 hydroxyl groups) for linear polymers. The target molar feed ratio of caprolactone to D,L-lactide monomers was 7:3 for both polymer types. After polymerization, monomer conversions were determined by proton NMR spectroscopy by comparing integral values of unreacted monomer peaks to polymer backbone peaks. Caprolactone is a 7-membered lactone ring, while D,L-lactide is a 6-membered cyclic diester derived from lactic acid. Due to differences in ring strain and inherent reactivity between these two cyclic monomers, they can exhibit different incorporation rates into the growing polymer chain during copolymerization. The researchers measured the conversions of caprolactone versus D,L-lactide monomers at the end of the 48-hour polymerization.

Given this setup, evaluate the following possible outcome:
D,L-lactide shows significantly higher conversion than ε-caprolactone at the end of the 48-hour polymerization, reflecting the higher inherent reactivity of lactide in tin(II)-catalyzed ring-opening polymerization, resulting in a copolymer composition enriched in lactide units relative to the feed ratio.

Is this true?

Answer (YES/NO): NO